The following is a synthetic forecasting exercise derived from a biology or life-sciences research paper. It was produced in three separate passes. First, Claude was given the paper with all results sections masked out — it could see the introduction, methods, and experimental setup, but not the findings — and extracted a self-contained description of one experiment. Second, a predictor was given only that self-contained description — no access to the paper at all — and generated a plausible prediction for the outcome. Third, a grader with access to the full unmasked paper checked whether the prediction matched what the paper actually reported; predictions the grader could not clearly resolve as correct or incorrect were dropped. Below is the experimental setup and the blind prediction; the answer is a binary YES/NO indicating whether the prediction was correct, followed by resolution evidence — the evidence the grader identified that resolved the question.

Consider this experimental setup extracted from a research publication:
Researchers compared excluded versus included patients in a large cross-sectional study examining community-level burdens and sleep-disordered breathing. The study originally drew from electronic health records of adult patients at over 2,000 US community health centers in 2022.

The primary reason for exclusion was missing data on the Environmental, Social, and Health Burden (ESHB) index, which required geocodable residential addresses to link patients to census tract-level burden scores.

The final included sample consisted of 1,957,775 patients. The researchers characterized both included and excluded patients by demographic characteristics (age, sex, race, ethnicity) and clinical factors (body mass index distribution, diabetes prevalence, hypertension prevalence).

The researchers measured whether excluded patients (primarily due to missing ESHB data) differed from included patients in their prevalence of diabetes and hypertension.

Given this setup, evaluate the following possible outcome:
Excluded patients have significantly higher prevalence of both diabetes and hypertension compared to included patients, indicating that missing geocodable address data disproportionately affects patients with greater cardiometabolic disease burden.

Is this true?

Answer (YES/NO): NO